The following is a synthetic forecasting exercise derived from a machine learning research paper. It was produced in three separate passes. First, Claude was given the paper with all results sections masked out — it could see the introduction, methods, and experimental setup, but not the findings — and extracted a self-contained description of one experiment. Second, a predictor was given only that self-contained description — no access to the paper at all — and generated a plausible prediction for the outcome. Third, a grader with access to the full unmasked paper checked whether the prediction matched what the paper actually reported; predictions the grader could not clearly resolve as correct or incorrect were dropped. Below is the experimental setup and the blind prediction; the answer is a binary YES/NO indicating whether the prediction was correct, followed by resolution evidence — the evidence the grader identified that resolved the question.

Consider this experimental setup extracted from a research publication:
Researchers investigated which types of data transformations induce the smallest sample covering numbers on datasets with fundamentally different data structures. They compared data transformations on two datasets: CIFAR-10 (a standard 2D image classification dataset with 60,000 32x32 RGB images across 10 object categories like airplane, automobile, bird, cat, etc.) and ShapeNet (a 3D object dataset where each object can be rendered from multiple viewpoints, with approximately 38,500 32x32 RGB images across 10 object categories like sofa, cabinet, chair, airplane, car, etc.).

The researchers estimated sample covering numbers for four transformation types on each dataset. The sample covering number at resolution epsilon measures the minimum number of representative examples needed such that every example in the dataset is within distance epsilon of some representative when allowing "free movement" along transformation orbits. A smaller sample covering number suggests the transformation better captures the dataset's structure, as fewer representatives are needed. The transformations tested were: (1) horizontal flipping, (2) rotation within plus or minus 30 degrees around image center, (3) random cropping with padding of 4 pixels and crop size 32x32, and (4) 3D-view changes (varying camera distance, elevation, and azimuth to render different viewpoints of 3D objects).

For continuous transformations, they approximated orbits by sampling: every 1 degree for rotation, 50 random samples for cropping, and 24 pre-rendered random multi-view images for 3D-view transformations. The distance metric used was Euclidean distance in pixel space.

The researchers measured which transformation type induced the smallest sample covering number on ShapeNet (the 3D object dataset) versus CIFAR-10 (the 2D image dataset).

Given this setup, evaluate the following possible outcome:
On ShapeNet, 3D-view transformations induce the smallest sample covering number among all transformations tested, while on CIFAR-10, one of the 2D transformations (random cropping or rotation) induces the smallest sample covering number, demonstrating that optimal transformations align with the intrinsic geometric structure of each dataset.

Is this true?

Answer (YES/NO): YES